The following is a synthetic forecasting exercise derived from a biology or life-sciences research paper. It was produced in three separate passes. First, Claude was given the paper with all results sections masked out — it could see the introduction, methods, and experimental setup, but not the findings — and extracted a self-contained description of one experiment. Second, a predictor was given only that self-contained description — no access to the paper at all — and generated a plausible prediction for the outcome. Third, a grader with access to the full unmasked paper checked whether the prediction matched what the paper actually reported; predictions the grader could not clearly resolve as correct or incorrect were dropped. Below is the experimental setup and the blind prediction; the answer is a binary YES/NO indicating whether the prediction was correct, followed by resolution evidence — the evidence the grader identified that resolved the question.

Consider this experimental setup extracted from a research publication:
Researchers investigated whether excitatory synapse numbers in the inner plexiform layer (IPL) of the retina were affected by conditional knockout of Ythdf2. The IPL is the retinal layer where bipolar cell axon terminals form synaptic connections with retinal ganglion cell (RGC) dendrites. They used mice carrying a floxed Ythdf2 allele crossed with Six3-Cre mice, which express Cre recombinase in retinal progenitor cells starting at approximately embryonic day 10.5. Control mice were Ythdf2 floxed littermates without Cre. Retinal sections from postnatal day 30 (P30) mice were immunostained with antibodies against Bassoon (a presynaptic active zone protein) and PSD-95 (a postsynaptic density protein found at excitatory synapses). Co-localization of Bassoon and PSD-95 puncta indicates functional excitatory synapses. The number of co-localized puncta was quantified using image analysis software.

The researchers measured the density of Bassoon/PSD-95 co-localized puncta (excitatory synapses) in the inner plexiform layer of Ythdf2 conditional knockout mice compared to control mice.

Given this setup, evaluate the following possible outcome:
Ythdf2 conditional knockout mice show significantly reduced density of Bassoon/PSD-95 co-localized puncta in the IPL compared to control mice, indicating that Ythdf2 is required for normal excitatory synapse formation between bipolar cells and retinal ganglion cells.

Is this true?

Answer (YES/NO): NO